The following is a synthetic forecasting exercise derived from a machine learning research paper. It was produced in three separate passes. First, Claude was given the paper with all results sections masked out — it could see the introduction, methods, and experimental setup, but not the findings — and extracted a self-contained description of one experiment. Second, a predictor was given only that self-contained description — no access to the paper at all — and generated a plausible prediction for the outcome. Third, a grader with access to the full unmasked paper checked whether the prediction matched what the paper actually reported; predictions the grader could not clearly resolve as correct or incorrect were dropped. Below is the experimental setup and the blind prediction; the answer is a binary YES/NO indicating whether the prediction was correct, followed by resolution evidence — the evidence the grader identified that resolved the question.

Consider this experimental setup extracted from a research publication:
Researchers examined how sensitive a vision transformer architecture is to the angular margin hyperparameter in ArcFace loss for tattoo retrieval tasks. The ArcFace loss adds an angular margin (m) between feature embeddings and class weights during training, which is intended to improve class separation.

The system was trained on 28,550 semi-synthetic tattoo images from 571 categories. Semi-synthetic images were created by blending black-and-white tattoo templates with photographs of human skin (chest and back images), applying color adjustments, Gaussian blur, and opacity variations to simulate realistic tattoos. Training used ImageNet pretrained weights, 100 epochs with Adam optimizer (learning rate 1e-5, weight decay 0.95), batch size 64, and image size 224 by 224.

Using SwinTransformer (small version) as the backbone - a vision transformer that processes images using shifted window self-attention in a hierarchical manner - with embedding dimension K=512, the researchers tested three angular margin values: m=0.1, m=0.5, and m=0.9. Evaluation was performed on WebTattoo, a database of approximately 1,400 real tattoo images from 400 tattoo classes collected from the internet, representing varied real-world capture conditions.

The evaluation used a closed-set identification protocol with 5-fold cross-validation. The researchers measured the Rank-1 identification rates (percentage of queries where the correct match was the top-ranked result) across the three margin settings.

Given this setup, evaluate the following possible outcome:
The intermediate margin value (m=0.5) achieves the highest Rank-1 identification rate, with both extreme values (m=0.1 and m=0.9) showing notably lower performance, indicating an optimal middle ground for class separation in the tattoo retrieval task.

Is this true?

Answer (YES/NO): NO